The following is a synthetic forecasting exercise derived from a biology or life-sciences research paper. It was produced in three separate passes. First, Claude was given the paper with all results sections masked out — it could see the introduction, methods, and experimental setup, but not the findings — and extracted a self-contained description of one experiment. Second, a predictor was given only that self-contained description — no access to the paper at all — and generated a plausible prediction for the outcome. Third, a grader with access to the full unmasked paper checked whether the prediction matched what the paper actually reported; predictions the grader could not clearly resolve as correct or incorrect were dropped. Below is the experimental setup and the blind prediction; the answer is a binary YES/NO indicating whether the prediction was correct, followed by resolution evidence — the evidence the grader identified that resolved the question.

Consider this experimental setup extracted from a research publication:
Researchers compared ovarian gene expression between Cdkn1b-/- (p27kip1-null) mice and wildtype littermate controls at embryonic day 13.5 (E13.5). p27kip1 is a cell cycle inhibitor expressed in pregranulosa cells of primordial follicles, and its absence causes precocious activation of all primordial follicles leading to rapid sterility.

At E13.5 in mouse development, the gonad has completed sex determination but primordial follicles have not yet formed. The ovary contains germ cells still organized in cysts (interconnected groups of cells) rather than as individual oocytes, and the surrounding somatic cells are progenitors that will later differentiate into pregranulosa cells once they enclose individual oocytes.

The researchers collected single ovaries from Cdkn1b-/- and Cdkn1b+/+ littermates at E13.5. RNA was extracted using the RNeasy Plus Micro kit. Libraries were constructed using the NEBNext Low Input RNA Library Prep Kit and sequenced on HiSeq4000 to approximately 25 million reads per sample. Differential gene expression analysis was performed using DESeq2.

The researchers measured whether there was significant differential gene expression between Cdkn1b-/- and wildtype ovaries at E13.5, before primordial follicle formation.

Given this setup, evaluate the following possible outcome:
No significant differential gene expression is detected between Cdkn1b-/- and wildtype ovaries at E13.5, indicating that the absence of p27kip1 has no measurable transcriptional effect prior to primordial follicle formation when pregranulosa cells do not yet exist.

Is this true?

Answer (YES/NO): NO